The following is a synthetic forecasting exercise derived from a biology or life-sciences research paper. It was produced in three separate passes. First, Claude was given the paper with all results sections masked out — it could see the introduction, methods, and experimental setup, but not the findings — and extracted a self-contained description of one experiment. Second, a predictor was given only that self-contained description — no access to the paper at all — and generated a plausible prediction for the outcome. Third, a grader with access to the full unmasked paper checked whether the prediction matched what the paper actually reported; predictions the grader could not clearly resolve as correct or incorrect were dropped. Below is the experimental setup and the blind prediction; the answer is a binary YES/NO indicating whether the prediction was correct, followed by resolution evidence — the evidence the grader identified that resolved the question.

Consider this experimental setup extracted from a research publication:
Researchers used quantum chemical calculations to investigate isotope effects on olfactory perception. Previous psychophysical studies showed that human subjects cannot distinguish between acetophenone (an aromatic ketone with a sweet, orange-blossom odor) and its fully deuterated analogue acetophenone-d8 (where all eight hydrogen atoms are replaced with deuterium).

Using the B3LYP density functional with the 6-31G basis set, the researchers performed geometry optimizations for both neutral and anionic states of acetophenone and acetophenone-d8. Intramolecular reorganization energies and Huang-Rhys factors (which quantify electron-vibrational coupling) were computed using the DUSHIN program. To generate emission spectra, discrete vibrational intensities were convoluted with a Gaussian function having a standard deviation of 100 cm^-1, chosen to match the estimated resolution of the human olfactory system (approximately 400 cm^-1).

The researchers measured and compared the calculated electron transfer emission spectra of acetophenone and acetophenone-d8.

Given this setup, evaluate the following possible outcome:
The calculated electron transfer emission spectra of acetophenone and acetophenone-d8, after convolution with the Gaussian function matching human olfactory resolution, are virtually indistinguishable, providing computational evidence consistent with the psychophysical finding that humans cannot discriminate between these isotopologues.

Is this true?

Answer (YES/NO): NO